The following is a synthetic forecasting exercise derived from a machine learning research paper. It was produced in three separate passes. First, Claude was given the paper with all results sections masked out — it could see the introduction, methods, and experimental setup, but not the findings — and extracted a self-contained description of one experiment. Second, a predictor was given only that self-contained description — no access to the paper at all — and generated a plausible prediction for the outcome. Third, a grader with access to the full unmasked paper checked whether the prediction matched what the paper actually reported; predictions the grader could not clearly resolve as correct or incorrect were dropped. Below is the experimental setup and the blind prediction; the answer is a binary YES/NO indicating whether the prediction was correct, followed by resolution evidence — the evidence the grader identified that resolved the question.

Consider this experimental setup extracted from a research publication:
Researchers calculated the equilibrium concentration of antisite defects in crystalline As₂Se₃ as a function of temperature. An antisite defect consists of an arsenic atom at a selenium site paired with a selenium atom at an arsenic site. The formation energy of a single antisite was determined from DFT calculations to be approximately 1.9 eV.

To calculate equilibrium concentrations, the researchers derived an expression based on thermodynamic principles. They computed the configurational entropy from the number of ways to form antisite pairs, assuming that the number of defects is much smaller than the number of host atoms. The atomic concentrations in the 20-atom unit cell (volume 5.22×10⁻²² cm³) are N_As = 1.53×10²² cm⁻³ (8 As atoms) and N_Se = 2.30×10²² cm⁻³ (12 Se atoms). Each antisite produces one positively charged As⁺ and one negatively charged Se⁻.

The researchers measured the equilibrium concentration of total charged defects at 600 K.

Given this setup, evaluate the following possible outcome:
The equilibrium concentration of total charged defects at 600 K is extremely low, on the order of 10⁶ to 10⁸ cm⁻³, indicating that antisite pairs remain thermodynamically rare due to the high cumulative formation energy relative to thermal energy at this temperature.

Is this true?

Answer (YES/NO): NO